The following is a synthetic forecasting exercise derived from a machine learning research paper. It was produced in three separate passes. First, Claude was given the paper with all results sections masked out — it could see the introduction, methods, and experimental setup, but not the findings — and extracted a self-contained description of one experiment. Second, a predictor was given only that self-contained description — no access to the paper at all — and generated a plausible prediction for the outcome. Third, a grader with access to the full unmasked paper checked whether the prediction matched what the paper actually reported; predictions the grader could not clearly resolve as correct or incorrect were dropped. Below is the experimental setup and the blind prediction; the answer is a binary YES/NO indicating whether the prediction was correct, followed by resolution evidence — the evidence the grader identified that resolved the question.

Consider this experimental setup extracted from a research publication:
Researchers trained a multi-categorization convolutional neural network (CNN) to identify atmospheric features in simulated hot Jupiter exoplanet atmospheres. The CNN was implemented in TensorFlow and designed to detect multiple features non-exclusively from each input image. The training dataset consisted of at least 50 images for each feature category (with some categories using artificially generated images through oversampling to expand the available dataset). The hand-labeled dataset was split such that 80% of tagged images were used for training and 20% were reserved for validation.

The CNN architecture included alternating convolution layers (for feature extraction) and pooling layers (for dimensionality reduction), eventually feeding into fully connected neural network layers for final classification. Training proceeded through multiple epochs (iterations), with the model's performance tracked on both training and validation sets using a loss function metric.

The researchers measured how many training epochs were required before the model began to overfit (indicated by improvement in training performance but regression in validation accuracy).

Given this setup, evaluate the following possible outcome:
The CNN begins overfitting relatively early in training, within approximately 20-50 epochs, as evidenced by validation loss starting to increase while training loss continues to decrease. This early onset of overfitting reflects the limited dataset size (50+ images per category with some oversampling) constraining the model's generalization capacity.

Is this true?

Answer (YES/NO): YES